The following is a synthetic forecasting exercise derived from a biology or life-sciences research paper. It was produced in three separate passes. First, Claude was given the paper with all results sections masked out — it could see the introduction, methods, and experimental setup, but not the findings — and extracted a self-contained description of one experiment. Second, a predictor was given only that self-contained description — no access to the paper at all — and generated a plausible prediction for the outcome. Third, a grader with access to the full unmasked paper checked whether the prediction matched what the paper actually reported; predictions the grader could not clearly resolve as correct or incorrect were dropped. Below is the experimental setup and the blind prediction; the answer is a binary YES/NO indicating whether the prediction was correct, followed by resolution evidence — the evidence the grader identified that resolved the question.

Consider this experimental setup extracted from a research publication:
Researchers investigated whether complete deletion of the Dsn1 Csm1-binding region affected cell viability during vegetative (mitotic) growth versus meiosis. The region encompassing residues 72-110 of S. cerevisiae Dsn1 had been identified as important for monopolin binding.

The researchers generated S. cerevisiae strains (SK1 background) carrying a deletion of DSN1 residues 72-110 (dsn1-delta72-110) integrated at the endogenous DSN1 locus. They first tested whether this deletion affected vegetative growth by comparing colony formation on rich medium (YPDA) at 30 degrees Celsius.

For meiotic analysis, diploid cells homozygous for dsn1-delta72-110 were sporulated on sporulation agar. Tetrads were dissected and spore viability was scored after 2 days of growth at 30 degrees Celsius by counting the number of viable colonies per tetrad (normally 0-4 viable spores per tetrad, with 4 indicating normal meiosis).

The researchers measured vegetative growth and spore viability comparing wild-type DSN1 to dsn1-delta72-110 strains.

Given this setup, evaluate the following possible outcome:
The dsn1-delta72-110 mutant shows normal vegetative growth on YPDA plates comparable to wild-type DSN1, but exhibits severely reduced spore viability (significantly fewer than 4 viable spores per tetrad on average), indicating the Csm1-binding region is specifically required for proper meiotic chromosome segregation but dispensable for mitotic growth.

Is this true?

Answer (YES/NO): YES